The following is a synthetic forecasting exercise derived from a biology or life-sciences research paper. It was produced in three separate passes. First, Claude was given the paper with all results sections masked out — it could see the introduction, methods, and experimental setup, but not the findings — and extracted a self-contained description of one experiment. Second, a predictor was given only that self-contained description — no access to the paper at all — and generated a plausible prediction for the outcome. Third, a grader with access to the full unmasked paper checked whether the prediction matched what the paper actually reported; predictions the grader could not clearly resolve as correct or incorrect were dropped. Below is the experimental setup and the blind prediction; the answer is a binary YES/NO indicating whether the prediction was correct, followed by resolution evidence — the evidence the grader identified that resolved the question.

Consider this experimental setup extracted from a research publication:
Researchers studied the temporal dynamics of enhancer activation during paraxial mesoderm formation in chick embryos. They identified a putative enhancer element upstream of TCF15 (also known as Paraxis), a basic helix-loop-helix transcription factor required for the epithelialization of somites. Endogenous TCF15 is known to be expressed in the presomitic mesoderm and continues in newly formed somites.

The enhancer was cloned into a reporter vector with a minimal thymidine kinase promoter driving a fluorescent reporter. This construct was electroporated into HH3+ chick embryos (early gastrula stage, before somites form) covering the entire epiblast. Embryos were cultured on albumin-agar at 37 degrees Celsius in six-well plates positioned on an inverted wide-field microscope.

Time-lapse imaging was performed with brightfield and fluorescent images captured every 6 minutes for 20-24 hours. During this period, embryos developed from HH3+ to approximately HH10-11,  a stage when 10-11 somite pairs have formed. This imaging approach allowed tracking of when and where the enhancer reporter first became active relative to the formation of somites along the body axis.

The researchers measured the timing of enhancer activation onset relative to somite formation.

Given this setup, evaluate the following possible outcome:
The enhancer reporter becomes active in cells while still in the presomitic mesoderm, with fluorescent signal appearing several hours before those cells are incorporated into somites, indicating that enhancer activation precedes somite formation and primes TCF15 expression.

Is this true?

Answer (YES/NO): YES